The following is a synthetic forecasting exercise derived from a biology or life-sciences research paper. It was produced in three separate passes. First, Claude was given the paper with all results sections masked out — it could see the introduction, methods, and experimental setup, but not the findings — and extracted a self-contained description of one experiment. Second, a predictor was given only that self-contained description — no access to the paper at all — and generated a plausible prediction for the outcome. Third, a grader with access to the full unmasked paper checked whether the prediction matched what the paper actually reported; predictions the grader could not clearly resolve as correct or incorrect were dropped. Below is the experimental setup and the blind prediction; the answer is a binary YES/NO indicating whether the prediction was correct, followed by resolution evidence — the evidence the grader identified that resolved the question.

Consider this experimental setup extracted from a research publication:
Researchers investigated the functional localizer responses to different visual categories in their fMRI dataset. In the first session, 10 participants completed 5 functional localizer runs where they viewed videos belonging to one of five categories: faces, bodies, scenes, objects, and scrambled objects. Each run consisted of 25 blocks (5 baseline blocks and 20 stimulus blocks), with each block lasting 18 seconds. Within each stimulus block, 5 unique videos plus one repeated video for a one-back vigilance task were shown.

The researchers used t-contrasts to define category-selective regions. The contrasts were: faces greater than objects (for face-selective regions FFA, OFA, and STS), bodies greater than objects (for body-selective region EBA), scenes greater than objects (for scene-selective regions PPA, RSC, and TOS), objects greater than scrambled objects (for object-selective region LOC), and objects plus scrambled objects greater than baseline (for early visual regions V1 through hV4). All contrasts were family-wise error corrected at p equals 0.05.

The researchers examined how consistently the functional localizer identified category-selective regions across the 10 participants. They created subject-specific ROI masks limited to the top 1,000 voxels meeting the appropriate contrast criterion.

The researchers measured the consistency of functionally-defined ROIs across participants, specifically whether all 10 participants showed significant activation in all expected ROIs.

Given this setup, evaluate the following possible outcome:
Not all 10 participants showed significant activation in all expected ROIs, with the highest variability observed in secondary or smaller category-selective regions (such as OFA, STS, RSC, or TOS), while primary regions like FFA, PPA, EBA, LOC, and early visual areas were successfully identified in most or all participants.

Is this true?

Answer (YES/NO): YES